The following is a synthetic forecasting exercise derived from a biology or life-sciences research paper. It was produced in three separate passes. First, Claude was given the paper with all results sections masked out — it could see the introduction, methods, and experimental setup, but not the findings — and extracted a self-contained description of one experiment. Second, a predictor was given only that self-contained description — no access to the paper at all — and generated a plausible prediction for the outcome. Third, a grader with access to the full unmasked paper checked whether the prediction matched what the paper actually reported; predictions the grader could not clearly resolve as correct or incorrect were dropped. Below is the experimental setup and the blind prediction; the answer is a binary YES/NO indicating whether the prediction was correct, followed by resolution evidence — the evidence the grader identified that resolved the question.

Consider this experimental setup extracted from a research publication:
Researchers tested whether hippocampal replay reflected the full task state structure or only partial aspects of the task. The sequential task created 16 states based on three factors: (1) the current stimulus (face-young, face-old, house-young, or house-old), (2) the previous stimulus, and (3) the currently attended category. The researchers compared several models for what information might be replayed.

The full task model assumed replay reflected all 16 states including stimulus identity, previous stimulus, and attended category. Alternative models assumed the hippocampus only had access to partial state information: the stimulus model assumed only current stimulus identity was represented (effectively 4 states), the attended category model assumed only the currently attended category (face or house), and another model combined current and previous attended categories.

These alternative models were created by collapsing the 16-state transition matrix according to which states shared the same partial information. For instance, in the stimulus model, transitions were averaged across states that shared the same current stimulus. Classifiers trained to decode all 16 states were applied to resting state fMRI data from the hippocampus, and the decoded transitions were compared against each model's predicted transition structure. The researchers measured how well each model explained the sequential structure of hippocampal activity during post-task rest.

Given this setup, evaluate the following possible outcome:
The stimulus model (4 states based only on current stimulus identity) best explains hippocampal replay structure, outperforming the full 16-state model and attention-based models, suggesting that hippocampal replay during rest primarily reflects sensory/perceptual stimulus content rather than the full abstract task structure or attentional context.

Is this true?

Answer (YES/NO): NO